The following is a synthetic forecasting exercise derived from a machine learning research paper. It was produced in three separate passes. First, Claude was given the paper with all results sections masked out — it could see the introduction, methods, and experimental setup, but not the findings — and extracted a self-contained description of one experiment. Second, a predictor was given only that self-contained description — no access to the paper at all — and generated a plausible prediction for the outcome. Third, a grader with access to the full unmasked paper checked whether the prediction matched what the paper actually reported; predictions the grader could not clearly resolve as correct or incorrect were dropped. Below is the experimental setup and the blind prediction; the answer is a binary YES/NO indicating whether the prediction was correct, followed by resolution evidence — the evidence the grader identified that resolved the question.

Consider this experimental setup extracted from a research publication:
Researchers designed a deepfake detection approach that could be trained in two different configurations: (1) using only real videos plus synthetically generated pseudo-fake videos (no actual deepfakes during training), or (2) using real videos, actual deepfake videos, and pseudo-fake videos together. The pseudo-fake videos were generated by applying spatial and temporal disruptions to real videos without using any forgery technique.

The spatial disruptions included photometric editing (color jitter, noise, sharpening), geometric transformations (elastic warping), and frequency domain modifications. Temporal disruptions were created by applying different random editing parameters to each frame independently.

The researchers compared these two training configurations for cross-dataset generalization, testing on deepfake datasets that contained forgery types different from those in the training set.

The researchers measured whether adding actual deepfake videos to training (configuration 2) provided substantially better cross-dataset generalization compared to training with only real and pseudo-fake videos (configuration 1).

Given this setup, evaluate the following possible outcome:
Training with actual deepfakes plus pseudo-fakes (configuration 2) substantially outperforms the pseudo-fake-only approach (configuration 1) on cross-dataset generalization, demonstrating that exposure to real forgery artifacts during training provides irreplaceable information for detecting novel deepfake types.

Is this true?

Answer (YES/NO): NO